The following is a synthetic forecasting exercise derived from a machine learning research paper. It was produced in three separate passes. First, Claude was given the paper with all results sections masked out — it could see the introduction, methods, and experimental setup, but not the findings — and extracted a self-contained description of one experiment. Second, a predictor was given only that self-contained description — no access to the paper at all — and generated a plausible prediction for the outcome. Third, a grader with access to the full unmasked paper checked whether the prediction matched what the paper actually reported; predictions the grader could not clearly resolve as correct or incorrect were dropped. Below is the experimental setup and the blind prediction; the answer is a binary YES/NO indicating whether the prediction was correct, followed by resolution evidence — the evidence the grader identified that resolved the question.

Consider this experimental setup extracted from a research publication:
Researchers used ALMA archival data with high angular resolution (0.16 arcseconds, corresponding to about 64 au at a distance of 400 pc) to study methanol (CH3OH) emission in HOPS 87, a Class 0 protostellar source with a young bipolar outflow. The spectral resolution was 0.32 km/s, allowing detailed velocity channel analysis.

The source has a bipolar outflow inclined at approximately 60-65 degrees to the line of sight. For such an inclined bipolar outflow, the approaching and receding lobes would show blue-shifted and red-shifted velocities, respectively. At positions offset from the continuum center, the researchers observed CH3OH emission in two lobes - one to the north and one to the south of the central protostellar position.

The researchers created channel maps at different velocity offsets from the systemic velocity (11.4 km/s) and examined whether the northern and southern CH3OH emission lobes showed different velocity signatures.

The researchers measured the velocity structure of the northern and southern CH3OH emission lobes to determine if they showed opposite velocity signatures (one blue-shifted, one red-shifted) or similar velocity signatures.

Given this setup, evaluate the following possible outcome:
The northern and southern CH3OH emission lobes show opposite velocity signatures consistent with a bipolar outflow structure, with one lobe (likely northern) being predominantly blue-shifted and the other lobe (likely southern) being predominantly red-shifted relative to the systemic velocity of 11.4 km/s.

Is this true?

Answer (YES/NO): YES